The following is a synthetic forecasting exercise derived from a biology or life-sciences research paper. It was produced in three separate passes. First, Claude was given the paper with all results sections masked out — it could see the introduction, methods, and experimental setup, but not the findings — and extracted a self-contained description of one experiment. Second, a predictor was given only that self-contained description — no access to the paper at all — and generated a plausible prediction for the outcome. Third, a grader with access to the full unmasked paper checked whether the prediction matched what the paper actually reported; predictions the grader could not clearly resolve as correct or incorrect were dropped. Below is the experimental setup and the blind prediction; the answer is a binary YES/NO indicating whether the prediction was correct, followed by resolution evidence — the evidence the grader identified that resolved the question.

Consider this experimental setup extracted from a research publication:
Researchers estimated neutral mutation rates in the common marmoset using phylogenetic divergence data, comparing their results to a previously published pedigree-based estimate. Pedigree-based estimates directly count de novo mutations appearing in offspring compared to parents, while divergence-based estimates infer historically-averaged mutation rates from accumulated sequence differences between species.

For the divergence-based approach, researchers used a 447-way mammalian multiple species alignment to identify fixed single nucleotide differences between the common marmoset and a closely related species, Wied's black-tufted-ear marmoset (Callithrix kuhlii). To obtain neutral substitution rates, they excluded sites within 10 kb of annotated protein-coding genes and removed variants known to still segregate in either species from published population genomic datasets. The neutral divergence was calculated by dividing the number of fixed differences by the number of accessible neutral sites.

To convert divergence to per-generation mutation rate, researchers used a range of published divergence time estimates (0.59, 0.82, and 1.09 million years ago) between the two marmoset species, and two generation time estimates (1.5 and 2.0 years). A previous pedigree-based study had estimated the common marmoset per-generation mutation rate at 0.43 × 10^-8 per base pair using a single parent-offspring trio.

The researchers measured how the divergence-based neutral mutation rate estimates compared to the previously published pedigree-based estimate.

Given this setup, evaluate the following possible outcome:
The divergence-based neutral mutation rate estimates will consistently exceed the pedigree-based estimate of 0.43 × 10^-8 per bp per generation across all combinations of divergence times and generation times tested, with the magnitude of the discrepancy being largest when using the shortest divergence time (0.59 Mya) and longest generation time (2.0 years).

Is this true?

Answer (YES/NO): NO